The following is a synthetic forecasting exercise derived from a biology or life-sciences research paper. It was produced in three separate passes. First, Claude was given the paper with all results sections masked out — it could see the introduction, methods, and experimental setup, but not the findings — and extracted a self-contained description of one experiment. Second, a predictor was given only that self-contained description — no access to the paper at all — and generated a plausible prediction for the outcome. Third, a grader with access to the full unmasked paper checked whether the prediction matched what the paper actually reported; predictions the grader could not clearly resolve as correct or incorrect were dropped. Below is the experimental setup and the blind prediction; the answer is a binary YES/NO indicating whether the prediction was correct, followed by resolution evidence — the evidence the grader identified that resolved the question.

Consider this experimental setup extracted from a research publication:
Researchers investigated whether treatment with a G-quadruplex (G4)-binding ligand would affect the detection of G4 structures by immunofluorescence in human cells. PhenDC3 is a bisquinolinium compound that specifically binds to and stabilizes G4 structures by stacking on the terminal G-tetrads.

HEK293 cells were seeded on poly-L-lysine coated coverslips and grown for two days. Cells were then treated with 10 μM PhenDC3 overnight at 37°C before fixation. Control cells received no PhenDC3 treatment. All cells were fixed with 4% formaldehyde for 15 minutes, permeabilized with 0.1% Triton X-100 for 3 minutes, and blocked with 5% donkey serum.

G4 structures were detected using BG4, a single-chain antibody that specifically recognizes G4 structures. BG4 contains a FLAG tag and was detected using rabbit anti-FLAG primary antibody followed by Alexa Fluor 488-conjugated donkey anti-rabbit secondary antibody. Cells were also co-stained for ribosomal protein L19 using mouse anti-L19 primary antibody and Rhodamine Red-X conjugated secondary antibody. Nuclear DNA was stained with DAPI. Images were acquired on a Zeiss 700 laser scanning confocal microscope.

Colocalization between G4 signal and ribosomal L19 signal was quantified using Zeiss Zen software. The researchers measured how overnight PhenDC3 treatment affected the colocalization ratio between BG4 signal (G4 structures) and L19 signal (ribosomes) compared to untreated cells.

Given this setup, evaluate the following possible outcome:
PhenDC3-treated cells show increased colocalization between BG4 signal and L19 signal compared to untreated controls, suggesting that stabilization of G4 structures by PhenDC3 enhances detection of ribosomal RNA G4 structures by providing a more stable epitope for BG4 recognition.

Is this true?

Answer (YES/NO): YES